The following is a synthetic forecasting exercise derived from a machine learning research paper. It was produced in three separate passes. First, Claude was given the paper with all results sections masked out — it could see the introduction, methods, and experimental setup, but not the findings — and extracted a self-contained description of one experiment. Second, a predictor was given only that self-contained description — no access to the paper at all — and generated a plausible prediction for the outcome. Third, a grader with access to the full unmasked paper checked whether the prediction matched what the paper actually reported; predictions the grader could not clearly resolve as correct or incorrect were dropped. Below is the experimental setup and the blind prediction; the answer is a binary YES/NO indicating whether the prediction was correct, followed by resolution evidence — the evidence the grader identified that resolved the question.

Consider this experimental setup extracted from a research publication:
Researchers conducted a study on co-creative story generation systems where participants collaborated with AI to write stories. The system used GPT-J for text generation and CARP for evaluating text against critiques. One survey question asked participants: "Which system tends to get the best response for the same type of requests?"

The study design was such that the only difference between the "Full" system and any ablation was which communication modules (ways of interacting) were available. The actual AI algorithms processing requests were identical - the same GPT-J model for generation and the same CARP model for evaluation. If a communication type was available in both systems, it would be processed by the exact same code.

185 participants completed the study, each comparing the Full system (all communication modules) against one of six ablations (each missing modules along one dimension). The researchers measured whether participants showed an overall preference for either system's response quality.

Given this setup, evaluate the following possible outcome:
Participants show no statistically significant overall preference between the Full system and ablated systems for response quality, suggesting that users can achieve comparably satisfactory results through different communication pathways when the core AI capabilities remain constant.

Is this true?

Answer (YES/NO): NO